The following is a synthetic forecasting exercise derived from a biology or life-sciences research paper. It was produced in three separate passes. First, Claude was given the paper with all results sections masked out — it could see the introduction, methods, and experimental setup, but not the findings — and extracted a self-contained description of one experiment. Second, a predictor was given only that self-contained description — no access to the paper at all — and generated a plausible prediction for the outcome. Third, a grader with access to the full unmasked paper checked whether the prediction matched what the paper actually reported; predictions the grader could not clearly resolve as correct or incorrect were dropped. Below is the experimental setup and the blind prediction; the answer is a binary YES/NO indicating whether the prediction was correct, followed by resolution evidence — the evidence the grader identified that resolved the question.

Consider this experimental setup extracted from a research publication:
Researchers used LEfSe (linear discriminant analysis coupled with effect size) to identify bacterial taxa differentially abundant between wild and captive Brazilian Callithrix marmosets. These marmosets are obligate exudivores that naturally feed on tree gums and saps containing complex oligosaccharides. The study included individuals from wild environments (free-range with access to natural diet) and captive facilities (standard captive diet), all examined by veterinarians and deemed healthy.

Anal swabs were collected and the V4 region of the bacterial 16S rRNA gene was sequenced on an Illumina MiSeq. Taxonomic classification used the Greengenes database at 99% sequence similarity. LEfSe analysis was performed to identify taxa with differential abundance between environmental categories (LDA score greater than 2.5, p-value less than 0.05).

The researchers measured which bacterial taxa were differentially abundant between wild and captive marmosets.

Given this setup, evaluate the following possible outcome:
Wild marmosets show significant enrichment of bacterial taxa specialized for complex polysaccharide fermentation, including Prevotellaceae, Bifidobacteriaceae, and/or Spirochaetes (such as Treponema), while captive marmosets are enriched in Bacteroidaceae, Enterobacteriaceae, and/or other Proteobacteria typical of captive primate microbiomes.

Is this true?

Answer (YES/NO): YES